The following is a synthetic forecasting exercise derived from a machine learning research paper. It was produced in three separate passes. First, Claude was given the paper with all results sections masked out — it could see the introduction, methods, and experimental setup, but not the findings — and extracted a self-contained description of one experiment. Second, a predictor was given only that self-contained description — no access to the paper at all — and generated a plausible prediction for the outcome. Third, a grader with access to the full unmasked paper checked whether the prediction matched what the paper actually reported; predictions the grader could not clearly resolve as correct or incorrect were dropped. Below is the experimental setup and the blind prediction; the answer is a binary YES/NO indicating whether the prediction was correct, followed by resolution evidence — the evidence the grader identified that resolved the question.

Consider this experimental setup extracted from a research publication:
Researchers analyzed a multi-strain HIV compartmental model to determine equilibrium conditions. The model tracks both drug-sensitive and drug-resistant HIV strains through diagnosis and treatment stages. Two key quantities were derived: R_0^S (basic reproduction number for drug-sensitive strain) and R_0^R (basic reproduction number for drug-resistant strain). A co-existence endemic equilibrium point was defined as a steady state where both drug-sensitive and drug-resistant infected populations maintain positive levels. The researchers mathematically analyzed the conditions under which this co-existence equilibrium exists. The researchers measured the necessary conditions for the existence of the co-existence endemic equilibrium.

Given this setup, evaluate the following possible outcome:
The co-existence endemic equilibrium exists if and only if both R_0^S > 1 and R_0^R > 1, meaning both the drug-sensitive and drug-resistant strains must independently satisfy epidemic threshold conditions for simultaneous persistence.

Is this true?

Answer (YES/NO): NO